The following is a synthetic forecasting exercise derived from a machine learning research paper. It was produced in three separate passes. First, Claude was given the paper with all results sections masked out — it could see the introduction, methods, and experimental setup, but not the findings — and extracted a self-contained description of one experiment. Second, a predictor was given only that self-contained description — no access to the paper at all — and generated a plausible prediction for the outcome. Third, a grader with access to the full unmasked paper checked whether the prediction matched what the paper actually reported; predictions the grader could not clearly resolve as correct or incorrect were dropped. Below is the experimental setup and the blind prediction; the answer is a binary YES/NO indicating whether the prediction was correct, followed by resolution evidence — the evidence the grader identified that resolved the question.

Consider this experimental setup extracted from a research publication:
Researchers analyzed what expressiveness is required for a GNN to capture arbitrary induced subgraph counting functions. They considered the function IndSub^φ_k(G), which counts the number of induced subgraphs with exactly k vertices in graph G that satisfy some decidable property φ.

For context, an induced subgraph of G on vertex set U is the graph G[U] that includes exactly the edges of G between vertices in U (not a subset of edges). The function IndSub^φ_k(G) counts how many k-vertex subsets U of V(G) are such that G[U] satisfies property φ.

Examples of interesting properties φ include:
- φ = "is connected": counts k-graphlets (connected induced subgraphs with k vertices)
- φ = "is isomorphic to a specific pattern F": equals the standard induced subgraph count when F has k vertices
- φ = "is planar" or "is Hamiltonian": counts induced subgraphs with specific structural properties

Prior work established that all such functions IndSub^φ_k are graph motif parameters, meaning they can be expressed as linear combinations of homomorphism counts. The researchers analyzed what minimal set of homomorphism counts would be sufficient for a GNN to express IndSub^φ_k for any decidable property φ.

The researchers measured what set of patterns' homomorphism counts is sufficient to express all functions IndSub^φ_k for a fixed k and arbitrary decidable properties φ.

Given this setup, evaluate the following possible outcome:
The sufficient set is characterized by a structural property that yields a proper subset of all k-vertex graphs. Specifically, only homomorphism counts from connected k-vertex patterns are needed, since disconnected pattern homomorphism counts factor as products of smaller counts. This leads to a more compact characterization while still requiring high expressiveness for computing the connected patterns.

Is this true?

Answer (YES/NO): NO